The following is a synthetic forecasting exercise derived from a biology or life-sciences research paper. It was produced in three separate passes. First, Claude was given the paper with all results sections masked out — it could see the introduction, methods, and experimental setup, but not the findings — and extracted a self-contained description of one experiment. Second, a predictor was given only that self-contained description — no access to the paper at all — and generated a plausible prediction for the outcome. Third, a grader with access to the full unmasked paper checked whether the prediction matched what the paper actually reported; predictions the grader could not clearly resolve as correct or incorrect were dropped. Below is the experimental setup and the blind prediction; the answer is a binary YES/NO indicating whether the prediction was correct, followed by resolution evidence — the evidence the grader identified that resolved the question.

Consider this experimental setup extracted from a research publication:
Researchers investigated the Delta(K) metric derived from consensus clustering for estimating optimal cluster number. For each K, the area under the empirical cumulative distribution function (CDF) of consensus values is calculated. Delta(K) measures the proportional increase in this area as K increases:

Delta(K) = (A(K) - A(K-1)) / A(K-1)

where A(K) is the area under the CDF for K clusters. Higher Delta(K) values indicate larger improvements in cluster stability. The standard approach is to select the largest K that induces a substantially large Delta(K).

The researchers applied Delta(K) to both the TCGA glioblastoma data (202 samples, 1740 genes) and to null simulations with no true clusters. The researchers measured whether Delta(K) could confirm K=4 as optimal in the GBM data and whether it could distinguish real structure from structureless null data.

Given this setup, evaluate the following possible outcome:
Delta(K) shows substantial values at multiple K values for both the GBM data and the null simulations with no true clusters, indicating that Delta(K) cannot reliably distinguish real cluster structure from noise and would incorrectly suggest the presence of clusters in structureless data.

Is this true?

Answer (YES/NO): YES